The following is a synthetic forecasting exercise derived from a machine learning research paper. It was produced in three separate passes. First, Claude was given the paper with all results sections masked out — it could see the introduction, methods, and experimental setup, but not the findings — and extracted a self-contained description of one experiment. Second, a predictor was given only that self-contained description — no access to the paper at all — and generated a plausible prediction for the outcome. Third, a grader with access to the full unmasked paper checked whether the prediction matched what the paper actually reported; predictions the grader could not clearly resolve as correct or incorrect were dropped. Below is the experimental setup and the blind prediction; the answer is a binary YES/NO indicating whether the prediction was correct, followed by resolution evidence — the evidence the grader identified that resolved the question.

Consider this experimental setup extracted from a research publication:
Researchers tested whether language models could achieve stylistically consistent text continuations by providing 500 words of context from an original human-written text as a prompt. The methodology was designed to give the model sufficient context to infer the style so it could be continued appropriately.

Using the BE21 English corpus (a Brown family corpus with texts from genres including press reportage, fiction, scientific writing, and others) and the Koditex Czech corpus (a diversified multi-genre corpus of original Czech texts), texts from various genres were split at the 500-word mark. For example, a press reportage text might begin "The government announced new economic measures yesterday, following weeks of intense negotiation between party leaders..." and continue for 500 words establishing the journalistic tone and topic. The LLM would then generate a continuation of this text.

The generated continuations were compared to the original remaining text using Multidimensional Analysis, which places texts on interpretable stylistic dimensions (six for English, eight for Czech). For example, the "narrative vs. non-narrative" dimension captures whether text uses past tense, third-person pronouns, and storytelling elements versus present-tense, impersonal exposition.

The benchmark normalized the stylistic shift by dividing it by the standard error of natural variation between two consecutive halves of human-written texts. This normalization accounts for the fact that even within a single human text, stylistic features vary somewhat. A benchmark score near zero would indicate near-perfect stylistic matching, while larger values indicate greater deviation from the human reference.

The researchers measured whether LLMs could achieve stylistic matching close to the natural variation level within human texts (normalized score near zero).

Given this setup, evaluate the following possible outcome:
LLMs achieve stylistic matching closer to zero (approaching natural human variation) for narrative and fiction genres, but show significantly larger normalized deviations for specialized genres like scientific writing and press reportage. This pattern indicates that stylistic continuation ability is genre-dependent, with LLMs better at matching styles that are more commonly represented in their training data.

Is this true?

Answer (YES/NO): NO